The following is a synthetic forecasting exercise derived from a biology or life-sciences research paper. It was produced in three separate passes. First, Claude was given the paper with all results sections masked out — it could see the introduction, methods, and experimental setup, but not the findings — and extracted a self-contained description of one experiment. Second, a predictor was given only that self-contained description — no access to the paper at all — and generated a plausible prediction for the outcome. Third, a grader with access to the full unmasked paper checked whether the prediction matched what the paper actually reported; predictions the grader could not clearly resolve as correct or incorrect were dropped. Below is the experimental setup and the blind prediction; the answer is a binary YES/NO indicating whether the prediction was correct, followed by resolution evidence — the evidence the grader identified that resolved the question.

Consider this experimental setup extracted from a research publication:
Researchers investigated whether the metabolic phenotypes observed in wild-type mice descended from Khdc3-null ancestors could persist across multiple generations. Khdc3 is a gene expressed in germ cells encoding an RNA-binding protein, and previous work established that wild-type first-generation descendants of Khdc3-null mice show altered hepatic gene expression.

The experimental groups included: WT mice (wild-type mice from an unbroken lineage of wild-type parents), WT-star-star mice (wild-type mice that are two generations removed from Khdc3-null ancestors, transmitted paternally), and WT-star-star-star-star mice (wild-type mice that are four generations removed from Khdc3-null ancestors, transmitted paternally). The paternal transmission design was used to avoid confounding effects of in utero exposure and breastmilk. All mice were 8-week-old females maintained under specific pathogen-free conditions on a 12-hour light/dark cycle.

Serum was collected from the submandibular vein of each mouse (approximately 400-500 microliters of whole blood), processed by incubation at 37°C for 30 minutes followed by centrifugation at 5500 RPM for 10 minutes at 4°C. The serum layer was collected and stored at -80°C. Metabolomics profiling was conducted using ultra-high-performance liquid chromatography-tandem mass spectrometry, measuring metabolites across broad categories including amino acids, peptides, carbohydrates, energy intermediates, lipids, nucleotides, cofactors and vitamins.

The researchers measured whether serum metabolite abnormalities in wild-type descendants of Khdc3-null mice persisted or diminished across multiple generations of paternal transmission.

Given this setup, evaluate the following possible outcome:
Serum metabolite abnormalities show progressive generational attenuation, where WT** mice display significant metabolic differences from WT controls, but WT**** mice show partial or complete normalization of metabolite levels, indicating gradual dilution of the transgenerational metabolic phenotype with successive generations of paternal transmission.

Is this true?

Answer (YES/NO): NO